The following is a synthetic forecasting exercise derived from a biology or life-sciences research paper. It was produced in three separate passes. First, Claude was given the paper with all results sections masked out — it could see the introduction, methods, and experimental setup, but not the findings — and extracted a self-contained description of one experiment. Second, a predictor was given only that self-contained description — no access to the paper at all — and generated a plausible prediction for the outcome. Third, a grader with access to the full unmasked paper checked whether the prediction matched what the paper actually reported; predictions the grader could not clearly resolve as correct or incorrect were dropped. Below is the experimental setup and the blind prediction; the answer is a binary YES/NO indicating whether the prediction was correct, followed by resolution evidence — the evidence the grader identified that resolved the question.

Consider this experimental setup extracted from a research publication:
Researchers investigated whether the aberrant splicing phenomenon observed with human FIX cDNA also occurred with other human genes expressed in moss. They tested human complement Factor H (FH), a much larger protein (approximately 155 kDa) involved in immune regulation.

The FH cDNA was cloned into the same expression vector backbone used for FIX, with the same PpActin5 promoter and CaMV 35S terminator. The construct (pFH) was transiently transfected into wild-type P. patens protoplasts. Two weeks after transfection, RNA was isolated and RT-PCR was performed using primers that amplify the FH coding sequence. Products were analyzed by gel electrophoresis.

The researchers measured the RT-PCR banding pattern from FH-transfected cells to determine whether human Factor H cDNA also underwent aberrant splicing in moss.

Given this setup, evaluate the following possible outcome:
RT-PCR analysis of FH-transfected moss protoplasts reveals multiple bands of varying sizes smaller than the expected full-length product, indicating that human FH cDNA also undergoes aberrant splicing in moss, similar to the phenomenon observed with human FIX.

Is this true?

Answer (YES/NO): NO